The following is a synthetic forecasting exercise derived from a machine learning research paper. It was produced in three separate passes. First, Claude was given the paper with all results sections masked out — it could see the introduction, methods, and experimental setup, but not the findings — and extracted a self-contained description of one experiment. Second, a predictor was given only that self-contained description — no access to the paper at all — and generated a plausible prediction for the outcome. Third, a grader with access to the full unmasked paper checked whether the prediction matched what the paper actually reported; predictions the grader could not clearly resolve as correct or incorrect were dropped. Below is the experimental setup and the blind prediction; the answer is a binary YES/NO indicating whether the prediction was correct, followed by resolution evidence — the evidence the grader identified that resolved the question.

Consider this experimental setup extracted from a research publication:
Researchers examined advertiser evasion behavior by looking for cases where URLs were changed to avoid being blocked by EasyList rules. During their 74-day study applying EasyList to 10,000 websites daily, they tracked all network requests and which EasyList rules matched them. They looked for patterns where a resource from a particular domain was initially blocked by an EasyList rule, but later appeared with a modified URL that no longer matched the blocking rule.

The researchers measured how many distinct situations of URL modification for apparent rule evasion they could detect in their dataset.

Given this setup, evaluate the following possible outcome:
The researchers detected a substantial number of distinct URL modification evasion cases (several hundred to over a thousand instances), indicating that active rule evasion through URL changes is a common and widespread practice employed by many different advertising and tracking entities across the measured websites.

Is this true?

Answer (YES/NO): NO